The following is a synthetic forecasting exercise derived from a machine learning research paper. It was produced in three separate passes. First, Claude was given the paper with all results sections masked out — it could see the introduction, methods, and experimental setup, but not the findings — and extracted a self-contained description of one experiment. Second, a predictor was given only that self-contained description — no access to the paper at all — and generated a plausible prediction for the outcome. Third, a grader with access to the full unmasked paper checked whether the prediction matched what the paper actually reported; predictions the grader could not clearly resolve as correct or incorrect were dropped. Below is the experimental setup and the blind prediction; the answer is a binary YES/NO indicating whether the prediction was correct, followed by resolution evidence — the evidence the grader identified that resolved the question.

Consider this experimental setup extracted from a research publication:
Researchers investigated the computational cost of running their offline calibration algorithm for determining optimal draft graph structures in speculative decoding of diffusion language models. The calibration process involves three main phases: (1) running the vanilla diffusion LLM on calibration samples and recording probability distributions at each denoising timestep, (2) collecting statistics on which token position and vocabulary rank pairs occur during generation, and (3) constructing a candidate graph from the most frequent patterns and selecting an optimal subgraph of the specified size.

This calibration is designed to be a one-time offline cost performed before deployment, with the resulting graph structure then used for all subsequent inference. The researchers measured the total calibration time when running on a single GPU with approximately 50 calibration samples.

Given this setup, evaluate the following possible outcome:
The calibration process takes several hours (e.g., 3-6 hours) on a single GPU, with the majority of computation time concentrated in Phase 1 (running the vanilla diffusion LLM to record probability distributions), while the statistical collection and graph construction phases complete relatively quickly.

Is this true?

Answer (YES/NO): NO